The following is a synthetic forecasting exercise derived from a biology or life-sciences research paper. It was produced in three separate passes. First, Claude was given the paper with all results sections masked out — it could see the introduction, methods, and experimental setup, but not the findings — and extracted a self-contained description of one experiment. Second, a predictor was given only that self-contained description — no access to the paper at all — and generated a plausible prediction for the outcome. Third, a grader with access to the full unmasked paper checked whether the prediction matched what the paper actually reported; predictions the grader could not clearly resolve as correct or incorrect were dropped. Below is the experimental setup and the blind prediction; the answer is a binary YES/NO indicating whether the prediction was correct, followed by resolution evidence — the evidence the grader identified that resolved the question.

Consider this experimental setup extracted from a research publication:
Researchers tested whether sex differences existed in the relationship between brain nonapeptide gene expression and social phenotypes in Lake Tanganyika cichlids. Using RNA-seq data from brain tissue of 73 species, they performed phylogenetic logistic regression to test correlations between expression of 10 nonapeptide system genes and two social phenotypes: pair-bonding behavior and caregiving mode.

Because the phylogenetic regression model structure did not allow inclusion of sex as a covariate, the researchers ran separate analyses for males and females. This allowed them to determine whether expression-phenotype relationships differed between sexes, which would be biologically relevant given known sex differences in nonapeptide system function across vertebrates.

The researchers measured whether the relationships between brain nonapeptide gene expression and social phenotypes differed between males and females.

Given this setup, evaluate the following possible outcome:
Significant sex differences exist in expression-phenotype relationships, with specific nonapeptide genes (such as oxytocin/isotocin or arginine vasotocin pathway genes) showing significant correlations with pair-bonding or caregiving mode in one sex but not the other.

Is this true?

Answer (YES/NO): YES